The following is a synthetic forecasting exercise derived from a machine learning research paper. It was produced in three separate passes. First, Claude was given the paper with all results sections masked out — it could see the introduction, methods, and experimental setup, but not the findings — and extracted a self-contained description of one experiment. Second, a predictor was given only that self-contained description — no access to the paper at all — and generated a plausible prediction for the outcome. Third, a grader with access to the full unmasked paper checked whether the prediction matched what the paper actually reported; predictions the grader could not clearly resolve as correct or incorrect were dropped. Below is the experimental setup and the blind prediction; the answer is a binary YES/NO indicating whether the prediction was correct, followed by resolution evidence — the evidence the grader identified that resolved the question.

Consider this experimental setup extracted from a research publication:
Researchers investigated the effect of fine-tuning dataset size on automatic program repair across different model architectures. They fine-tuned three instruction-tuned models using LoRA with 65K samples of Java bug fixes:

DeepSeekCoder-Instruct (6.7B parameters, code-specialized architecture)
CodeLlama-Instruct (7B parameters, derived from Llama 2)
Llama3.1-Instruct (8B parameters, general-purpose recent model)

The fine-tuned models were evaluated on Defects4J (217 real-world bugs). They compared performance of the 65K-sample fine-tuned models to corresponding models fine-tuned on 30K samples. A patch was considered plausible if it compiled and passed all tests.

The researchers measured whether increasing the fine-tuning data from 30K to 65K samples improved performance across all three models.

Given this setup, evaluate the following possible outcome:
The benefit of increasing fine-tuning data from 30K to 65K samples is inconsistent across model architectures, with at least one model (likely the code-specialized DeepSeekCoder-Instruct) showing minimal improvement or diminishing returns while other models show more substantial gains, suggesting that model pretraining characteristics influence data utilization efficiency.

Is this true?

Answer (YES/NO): YES